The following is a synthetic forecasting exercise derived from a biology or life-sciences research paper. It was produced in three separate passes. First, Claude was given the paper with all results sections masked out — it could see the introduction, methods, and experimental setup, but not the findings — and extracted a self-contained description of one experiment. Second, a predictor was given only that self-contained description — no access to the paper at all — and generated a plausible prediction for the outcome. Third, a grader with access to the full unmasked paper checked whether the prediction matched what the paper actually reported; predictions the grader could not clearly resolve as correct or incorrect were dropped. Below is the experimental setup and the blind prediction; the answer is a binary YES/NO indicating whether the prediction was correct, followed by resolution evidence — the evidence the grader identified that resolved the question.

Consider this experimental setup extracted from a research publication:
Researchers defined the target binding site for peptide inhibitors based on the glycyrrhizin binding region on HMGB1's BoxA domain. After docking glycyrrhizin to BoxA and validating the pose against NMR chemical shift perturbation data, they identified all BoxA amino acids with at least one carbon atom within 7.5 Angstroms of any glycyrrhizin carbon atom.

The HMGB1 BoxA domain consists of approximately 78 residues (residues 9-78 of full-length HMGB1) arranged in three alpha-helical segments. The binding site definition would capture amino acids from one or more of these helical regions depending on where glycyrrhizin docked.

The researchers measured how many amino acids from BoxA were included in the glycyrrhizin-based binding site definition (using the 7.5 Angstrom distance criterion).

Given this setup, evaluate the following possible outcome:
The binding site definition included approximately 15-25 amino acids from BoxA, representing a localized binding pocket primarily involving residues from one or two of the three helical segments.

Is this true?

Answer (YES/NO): YES